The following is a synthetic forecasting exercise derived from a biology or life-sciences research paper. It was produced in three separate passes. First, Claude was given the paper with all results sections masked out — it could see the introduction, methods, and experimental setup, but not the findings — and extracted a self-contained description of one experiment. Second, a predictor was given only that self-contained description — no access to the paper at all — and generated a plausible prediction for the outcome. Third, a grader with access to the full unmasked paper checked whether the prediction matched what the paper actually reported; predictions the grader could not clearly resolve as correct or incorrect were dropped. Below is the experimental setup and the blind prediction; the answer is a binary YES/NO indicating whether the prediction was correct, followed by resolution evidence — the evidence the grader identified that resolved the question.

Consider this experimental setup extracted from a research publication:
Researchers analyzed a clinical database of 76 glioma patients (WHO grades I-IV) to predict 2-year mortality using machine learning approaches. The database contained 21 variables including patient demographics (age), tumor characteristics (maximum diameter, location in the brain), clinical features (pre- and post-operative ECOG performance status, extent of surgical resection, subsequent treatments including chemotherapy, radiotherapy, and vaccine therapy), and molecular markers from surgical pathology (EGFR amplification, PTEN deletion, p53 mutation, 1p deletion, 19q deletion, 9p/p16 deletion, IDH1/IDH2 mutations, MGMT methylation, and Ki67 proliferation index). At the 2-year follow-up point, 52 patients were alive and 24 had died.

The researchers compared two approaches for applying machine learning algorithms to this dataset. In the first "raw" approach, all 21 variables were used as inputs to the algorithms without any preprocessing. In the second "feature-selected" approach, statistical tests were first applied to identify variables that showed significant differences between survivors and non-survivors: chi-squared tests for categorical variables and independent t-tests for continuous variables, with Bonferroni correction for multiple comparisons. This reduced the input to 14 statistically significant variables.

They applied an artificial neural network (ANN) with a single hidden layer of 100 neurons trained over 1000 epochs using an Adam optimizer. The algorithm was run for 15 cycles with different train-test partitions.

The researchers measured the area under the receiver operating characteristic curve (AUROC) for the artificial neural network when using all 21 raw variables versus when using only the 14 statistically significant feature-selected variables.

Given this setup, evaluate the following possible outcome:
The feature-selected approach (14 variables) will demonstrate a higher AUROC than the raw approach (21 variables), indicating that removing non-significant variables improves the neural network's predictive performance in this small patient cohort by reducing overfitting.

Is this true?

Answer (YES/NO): YES